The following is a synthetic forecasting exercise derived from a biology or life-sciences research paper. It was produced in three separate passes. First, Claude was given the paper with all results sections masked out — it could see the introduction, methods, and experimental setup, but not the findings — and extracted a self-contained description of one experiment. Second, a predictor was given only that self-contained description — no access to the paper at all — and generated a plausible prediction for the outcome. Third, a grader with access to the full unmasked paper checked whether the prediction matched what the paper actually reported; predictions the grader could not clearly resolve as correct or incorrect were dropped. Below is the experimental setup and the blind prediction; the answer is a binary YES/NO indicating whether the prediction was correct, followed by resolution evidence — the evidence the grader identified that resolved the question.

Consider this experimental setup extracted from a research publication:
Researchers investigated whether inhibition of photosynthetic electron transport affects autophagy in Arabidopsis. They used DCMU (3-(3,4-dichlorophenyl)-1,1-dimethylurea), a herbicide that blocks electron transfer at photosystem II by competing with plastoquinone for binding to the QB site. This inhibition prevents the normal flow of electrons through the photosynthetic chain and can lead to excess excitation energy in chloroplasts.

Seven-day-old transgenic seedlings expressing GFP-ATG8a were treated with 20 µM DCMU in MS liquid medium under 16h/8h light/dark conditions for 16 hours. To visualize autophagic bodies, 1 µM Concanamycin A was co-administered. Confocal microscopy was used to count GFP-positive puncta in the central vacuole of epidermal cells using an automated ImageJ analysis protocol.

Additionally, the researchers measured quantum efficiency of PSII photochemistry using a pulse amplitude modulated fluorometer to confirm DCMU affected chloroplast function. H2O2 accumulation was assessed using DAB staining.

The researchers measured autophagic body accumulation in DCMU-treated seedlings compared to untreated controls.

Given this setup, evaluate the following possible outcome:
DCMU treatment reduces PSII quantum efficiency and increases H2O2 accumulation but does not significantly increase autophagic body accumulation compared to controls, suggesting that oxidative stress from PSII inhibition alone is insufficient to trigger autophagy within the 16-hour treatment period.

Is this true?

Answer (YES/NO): NO